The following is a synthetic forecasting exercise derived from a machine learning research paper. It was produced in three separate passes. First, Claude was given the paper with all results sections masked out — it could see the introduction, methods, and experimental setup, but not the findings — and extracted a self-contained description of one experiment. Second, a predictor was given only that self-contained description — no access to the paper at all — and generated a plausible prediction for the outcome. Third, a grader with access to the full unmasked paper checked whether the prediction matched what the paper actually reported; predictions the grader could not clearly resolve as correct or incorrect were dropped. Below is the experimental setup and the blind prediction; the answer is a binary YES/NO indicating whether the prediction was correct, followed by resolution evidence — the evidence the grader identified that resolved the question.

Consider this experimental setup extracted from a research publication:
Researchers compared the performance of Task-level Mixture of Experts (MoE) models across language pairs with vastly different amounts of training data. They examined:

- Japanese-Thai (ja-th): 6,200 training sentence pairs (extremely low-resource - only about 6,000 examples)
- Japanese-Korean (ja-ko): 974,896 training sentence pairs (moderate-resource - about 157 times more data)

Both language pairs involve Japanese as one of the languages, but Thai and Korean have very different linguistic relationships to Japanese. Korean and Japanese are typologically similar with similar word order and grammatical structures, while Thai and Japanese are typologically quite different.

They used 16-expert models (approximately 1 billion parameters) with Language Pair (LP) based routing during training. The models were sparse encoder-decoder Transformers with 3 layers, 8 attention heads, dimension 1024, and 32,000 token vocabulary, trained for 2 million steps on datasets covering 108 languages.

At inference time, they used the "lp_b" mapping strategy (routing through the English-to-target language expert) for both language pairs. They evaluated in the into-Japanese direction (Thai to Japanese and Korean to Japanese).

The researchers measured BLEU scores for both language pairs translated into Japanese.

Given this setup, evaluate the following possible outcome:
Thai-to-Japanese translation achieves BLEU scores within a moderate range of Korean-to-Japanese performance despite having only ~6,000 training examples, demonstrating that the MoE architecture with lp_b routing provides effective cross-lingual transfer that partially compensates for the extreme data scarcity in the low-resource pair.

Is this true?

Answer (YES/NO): NO